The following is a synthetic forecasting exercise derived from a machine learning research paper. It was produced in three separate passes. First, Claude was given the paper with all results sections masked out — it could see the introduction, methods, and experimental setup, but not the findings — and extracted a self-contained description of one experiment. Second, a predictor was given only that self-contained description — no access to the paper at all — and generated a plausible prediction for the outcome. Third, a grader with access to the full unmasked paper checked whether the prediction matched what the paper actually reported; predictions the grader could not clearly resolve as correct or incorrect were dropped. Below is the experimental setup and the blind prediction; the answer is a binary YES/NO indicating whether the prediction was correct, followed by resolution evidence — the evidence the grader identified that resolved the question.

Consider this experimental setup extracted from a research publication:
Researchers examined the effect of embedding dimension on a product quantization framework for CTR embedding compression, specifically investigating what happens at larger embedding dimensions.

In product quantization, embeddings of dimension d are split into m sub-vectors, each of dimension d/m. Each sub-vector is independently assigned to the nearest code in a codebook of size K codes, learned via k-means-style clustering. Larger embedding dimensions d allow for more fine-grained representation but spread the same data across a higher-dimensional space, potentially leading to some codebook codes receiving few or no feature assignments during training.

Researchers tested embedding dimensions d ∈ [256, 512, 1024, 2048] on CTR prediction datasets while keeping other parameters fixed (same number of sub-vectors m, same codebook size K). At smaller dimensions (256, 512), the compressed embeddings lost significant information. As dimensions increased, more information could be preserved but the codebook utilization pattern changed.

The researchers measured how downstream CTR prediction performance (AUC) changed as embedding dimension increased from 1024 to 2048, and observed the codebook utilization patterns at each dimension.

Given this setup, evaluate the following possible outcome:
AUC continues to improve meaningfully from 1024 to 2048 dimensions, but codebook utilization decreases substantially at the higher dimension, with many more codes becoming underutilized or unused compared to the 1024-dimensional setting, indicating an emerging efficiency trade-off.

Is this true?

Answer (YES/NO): NO